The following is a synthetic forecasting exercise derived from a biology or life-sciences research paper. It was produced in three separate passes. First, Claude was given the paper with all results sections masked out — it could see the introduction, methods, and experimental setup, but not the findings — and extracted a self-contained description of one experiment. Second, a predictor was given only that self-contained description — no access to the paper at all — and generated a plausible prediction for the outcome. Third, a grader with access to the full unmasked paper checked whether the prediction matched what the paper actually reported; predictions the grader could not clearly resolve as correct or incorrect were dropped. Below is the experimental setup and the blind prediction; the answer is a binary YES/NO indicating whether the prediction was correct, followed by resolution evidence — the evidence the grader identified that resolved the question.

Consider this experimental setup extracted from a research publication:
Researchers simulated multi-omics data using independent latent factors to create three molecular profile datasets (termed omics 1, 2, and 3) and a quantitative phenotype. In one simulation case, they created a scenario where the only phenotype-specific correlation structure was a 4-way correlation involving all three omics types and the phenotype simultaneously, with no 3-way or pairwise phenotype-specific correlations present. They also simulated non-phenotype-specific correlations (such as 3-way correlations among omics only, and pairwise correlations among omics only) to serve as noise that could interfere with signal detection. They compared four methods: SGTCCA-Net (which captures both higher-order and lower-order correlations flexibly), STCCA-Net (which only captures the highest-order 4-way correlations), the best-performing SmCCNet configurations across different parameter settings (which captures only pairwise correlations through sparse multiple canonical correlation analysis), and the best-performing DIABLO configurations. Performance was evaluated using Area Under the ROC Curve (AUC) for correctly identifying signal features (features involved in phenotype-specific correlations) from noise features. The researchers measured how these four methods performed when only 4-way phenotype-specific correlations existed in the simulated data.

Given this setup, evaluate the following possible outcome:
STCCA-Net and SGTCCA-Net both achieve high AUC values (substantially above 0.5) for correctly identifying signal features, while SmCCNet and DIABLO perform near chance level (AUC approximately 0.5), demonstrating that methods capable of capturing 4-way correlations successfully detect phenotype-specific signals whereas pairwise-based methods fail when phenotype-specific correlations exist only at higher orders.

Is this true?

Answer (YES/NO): NO